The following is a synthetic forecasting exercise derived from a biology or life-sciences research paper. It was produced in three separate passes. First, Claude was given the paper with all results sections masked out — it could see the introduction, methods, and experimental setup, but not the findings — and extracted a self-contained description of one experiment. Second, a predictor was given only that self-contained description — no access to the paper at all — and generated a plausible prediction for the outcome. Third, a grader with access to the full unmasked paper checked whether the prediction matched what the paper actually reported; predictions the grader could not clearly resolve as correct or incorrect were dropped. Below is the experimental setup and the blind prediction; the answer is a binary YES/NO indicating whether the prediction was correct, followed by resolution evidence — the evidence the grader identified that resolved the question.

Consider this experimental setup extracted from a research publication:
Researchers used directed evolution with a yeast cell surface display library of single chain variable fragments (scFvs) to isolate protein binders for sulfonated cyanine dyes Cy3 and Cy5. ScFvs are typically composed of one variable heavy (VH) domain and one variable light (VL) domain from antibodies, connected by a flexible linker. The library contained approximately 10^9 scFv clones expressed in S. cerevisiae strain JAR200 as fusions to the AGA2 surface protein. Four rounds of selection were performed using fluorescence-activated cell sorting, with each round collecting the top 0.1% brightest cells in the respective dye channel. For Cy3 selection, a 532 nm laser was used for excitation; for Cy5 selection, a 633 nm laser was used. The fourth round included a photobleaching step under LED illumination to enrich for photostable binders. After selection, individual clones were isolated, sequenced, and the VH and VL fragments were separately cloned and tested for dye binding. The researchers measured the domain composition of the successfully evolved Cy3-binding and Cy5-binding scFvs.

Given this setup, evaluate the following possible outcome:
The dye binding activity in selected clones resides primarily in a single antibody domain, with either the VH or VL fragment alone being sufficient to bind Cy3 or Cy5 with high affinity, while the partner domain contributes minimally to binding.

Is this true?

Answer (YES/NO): NO